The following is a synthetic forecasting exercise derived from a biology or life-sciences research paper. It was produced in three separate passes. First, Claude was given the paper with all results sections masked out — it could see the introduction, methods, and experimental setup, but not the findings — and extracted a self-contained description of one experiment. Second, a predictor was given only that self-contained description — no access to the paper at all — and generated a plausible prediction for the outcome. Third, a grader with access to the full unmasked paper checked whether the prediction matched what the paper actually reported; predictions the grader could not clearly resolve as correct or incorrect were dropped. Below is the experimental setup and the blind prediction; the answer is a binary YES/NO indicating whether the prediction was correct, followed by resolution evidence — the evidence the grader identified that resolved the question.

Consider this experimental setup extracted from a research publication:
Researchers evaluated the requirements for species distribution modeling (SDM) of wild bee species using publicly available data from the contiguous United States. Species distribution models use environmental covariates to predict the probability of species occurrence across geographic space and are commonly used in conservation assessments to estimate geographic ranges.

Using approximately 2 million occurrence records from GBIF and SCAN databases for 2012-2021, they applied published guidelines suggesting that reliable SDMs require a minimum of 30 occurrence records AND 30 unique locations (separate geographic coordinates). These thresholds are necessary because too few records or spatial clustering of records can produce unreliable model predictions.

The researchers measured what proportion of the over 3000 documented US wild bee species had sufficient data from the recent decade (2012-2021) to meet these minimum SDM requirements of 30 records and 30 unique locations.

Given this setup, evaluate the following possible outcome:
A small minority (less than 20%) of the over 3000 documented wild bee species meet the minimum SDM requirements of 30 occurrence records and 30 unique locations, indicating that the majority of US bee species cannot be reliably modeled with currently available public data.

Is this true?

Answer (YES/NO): YES